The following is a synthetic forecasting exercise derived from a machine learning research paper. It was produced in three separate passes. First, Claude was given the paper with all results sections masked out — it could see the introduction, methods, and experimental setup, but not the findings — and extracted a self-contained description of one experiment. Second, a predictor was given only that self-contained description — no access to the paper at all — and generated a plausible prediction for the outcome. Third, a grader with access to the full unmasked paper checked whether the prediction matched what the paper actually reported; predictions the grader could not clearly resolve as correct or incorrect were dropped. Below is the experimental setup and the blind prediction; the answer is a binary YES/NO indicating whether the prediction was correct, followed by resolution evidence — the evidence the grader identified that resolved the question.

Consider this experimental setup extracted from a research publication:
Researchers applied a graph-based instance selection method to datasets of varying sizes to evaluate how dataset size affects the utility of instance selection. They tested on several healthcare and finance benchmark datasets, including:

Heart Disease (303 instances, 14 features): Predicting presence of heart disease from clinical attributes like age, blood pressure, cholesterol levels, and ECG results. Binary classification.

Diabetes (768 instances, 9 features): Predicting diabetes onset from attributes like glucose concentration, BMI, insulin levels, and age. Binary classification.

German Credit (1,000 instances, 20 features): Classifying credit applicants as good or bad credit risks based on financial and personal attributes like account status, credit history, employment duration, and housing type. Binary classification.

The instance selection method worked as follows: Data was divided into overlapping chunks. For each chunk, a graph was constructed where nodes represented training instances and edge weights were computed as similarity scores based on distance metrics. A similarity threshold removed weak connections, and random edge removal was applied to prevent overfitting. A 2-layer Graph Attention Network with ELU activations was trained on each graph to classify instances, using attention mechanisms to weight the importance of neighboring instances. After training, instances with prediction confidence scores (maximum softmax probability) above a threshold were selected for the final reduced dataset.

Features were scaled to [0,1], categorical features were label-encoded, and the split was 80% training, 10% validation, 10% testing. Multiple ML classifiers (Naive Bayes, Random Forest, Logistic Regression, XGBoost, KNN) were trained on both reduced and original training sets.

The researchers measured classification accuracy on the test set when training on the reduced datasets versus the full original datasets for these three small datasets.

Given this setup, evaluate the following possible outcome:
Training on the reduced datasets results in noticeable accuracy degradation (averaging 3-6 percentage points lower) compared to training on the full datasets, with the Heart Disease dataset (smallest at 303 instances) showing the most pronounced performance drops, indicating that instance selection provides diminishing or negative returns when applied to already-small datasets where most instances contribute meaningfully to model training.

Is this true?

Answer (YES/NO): NO